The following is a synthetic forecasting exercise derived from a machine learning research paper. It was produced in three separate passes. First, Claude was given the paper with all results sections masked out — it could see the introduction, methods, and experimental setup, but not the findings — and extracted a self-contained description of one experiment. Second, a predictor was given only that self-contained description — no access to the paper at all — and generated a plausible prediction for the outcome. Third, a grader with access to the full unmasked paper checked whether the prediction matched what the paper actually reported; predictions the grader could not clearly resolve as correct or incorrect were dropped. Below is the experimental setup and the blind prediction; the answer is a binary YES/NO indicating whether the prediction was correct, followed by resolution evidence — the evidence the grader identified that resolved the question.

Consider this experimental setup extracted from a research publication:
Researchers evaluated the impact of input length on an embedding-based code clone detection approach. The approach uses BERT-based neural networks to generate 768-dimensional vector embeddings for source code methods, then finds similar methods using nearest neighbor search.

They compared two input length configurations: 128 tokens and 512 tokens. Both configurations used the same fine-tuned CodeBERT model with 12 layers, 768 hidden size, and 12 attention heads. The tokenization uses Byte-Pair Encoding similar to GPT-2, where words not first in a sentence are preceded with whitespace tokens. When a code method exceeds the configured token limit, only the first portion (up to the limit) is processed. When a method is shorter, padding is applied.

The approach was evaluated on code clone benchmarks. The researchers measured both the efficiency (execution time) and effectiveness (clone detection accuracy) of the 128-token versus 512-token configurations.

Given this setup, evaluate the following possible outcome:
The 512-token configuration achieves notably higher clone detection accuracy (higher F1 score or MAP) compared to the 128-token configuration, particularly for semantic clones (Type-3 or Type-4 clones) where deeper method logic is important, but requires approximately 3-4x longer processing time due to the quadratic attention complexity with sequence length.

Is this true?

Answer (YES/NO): NO